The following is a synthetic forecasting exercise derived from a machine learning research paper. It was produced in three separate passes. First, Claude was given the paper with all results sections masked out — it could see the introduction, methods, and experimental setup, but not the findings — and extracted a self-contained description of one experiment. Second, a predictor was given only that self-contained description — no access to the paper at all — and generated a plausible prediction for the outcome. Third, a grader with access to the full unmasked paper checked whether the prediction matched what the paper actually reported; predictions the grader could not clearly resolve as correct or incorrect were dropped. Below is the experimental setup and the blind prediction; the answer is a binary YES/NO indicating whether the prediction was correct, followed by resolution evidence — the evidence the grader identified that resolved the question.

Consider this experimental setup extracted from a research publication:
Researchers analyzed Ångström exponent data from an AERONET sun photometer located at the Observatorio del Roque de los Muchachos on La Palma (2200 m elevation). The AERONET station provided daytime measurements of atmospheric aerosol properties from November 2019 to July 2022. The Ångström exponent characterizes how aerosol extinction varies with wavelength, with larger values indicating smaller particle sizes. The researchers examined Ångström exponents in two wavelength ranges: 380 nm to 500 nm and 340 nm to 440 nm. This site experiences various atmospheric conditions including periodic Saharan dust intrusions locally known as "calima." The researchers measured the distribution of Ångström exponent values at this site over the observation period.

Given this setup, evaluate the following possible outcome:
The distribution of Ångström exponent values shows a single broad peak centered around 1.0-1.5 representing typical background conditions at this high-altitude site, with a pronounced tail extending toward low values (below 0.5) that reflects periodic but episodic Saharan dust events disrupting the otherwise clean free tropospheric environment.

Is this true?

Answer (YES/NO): NO